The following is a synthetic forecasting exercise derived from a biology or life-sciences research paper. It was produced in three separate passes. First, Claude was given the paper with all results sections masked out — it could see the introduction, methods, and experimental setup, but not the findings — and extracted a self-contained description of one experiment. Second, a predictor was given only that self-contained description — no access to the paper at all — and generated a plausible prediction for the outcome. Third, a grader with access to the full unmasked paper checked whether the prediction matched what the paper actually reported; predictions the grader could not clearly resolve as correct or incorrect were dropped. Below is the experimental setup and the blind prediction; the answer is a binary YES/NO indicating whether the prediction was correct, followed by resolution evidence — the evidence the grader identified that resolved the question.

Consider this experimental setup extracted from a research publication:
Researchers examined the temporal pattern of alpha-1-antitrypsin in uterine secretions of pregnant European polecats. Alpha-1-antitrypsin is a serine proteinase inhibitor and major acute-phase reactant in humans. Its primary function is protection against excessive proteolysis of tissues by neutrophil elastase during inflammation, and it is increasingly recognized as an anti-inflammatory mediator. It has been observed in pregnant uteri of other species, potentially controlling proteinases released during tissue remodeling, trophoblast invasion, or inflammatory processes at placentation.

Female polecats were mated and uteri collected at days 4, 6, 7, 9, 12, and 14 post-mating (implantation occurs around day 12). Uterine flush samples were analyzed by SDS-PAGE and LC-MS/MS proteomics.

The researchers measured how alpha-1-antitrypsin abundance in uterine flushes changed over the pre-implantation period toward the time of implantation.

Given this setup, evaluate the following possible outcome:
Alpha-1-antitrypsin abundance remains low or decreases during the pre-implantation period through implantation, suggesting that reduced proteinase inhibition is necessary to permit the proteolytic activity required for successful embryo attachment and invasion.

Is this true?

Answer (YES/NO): NO